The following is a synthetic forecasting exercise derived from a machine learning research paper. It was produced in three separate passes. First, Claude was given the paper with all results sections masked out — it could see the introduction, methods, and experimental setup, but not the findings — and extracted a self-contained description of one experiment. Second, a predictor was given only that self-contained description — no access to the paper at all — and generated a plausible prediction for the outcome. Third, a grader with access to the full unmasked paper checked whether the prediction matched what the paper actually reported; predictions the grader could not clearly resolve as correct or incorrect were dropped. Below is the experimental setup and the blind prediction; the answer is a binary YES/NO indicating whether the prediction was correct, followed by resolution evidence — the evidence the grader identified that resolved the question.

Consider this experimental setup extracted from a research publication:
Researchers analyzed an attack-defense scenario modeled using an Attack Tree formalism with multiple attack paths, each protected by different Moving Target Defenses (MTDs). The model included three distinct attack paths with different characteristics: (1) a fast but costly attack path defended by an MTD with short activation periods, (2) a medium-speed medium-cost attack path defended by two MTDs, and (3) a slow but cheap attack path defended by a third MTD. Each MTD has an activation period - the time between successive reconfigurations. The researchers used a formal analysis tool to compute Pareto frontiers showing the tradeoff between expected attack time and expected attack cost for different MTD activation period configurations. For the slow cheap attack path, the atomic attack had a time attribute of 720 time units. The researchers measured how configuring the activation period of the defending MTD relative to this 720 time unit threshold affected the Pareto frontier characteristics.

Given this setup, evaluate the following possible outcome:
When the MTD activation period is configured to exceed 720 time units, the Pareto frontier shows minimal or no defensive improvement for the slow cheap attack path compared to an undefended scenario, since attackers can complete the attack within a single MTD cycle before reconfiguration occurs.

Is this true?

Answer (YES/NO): YES